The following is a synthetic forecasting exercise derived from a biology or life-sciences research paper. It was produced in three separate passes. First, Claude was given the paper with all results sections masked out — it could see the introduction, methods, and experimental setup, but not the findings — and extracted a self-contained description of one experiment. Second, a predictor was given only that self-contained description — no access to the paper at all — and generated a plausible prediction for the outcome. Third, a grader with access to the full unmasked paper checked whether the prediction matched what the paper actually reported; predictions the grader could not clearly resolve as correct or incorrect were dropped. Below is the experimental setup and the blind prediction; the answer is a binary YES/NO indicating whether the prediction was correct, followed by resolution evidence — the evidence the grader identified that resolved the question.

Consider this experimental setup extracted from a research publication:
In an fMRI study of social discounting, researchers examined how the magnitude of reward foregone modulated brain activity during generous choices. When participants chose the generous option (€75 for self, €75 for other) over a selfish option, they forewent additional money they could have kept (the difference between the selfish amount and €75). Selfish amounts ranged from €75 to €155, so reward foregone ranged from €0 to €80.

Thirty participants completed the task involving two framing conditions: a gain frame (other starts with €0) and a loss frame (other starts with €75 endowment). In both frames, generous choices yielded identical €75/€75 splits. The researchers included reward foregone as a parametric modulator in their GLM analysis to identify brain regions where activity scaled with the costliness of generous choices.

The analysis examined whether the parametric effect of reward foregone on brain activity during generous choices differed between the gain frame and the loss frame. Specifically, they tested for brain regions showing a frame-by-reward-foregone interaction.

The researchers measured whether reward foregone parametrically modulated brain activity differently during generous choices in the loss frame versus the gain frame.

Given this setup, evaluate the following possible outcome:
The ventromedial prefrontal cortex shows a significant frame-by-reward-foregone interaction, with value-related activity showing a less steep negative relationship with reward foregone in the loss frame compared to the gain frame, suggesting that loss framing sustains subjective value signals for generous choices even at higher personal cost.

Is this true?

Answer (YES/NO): NO